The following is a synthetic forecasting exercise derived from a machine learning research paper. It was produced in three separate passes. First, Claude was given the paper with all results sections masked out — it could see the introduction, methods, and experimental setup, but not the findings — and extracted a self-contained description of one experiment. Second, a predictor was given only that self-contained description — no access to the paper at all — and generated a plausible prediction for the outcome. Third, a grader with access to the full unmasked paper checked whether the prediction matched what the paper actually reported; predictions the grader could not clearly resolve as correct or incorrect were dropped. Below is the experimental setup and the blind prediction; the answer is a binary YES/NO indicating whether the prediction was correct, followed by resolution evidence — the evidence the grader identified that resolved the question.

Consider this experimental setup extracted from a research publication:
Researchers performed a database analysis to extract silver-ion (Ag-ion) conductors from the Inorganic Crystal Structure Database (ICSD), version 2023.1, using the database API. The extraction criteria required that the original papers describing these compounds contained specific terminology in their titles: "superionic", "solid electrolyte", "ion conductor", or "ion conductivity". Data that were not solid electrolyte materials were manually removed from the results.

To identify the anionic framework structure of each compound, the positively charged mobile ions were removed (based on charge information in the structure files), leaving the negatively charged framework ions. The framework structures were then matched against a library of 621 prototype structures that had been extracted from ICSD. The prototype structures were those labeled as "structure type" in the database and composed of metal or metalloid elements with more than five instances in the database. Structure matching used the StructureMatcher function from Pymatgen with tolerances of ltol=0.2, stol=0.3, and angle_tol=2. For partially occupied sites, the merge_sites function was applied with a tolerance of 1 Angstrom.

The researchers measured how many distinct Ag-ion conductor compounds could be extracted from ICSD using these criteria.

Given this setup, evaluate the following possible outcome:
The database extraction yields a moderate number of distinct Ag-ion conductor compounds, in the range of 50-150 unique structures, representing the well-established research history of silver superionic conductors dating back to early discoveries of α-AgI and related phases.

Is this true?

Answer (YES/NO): NO